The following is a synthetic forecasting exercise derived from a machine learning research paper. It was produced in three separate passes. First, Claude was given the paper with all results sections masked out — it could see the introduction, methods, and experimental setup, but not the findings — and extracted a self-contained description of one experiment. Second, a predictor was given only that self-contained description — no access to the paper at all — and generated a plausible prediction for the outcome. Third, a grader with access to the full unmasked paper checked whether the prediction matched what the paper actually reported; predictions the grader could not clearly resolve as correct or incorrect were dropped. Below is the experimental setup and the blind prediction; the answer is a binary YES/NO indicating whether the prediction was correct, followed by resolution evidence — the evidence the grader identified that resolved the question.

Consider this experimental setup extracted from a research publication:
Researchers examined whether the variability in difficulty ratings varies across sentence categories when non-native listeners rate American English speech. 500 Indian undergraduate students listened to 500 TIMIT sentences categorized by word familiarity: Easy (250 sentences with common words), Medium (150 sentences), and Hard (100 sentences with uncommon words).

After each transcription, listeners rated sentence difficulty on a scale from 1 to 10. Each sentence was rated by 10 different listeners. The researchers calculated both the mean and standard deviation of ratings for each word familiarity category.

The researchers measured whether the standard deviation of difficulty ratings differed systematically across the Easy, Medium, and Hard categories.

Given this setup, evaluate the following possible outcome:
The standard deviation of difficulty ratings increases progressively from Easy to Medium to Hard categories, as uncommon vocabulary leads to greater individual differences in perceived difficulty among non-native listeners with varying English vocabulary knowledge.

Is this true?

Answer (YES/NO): NO